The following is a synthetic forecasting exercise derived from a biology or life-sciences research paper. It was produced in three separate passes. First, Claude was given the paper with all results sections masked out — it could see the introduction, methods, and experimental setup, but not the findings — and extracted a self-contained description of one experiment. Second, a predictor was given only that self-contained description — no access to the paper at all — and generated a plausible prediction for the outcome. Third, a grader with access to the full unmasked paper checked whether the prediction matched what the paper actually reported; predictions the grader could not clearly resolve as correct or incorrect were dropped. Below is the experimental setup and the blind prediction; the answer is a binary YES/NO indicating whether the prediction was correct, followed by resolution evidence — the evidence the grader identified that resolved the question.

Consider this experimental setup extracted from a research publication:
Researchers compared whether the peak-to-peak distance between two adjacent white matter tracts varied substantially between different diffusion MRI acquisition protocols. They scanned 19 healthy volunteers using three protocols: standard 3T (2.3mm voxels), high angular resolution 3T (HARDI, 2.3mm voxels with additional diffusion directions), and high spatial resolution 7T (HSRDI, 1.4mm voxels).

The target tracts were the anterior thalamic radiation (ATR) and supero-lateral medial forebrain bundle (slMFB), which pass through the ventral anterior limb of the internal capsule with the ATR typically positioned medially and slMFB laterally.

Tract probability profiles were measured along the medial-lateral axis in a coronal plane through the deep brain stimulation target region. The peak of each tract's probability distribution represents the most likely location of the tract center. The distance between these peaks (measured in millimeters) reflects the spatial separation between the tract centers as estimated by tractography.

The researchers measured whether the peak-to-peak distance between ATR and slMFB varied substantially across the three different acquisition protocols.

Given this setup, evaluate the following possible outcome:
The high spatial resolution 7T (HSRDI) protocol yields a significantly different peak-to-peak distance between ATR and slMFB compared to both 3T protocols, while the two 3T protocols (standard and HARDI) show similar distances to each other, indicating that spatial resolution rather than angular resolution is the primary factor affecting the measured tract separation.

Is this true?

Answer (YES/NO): NO